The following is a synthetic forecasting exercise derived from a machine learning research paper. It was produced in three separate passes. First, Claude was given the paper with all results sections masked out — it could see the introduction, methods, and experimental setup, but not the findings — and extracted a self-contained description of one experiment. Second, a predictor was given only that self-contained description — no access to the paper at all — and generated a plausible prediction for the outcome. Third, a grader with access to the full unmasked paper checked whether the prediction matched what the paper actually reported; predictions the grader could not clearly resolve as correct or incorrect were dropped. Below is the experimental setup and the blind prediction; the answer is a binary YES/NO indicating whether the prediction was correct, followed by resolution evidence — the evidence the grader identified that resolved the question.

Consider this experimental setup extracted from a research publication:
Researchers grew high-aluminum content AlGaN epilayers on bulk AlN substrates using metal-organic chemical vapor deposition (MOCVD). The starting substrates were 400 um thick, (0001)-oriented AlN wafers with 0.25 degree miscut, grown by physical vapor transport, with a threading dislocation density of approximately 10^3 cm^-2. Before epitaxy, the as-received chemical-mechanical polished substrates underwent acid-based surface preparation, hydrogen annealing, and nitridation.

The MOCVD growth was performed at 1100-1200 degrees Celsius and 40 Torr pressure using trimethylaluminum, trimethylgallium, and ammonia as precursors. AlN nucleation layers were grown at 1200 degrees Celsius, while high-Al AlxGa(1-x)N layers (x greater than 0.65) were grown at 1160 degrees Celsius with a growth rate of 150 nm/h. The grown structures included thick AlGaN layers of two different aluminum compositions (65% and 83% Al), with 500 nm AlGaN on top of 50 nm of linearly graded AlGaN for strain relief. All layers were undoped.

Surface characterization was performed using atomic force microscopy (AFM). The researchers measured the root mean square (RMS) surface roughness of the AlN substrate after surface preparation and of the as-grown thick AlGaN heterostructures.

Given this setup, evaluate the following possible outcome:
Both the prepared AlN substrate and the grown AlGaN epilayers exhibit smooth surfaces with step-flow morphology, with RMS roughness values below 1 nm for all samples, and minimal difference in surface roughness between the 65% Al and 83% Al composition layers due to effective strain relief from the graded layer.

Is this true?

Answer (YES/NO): NO